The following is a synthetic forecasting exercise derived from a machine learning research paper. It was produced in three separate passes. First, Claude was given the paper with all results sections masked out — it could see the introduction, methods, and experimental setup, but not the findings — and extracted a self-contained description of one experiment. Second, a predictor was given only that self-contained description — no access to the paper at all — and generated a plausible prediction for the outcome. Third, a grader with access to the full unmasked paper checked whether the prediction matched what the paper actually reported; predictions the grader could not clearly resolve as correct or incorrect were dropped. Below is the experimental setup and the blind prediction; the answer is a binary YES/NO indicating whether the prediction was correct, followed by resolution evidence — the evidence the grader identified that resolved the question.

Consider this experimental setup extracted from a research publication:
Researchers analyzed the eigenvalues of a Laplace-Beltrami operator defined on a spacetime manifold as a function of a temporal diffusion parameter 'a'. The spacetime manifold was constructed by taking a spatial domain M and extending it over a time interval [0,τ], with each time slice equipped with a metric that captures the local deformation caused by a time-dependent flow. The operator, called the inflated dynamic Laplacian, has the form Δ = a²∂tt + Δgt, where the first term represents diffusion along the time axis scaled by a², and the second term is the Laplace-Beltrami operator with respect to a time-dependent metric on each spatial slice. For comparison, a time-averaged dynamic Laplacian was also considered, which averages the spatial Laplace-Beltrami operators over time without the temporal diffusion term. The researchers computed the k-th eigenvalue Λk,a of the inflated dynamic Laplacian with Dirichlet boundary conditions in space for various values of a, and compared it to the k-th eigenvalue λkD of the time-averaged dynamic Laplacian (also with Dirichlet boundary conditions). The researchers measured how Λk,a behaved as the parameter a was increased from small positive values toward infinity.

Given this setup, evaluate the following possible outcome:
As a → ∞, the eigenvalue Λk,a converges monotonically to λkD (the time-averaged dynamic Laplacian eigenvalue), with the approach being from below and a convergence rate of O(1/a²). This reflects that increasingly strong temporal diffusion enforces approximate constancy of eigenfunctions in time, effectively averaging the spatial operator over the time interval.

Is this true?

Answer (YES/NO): NO